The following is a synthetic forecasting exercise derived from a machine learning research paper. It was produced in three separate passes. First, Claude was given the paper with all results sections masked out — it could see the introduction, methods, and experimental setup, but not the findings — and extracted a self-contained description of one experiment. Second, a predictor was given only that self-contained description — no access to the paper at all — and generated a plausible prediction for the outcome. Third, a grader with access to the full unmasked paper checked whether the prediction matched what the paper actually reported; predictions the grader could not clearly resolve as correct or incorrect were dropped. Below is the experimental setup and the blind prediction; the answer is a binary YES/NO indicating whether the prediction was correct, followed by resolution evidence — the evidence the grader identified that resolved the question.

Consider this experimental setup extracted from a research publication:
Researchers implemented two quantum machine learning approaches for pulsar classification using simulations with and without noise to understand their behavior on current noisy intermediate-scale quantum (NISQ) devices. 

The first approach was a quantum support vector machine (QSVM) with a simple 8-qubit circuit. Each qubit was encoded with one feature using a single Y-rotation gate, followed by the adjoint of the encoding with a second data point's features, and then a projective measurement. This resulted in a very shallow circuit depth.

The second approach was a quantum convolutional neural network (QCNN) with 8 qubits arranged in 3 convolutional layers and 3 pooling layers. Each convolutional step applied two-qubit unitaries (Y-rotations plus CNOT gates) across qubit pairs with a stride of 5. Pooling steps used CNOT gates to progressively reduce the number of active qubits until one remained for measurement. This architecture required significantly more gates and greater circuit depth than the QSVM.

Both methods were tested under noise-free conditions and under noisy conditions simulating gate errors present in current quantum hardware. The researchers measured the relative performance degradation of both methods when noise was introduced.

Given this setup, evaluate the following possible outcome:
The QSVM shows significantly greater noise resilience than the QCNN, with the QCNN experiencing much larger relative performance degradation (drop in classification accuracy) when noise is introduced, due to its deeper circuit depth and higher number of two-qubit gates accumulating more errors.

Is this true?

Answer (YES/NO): YES